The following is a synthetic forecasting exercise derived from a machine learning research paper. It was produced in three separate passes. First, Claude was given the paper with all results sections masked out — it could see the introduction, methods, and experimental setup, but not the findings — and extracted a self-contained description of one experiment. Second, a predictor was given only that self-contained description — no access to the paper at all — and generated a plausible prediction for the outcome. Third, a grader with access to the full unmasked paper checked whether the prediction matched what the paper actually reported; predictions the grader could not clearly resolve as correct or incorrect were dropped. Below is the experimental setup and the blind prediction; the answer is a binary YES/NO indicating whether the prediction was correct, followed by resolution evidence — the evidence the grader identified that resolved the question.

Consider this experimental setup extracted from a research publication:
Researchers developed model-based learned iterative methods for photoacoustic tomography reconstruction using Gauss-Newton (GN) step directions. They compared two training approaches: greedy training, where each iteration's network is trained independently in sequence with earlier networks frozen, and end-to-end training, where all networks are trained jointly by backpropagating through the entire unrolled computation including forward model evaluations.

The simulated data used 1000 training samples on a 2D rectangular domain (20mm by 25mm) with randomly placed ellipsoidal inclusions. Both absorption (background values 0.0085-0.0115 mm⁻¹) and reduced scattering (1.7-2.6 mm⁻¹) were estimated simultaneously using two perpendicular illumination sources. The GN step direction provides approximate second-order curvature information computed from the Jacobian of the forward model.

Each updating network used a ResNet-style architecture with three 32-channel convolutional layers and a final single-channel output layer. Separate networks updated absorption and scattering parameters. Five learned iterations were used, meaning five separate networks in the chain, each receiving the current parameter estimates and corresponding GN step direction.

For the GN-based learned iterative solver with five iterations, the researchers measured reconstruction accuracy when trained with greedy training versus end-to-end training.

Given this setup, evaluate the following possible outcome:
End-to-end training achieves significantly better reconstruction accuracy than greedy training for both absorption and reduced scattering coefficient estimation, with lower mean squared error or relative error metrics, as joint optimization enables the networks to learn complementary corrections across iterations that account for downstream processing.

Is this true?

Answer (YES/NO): NO